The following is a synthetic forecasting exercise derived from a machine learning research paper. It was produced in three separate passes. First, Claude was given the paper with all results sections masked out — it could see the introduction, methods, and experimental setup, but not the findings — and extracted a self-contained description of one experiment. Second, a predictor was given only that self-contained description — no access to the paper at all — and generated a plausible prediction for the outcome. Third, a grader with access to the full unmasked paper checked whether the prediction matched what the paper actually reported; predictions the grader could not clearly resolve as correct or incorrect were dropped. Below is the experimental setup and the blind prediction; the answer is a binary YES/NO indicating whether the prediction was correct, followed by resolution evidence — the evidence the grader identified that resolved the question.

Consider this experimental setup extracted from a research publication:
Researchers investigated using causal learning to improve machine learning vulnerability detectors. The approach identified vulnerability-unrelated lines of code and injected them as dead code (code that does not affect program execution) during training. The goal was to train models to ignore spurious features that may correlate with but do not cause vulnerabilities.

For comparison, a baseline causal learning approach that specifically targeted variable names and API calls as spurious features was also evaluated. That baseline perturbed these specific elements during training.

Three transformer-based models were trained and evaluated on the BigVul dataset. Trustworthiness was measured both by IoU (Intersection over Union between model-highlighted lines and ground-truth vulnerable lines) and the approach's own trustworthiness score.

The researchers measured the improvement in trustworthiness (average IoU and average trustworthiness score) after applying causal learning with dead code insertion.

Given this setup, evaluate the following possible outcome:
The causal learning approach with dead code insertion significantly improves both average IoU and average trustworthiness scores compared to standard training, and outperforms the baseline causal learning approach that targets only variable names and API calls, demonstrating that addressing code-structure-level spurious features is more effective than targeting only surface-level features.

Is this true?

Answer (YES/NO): YES